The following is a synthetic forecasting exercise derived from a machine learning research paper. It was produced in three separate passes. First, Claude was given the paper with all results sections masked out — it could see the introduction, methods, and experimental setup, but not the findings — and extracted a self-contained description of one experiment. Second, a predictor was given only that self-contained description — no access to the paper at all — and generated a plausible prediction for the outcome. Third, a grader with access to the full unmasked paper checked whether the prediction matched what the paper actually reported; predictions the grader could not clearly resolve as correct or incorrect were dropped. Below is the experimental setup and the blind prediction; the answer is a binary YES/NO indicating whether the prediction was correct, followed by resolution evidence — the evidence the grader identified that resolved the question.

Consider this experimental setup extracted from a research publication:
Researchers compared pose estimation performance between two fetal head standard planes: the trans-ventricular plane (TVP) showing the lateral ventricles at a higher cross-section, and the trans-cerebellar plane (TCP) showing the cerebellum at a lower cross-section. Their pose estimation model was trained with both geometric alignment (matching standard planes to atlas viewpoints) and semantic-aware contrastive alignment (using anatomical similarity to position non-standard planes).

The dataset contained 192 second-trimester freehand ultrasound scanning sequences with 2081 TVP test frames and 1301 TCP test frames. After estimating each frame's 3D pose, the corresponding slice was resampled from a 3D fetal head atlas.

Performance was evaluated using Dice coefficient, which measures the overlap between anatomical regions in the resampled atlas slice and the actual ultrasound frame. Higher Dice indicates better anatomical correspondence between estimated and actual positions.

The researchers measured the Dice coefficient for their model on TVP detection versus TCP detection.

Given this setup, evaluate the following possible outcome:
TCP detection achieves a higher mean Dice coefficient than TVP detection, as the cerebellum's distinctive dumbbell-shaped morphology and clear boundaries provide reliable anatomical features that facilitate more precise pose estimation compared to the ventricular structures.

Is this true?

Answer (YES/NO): YES